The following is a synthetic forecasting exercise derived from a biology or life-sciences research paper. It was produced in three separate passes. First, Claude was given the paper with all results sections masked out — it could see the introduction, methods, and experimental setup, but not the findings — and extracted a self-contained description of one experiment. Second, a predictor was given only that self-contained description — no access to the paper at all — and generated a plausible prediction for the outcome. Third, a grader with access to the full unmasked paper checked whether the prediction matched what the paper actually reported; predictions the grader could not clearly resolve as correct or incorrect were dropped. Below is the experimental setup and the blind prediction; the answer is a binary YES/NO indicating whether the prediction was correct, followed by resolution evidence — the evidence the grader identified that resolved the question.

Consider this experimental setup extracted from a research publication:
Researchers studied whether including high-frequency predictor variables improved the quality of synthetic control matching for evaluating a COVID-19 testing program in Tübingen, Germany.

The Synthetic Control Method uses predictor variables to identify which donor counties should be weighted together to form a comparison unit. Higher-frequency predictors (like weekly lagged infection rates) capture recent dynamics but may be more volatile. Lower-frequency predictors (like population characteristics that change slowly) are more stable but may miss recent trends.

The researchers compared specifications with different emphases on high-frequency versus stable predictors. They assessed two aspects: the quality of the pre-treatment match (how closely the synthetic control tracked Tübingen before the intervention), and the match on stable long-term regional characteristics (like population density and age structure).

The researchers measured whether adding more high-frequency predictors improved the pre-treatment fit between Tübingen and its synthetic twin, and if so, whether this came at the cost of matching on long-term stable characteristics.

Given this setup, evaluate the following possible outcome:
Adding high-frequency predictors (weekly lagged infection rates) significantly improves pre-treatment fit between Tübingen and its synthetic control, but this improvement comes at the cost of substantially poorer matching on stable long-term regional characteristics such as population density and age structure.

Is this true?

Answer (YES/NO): YES